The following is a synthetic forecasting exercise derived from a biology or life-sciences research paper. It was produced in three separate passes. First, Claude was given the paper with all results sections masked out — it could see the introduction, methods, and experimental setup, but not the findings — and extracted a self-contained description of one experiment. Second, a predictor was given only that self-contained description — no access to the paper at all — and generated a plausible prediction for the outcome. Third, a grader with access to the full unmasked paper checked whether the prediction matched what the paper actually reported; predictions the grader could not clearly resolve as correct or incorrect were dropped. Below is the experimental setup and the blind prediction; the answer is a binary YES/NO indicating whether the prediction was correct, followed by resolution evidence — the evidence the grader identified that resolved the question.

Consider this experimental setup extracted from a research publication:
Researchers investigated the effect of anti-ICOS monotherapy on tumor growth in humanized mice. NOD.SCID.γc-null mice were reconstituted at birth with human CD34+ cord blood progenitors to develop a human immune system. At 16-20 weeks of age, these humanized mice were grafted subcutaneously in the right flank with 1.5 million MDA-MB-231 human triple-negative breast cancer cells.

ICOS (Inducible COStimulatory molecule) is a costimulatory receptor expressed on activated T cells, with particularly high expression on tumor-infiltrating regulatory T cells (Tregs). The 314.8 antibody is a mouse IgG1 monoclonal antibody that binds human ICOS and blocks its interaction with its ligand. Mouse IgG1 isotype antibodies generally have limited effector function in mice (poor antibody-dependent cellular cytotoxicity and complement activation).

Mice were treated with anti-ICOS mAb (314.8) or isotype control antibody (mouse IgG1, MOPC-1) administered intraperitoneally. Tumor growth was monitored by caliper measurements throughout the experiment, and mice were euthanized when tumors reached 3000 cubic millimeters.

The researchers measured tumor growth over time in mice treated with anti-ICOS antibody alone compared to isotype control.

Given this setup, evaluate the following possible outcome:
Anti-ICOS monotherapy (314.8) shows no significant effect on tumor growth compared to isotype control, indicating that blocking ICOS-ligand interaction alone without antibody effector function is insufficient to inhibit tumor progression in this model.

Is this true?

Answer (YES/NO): YES